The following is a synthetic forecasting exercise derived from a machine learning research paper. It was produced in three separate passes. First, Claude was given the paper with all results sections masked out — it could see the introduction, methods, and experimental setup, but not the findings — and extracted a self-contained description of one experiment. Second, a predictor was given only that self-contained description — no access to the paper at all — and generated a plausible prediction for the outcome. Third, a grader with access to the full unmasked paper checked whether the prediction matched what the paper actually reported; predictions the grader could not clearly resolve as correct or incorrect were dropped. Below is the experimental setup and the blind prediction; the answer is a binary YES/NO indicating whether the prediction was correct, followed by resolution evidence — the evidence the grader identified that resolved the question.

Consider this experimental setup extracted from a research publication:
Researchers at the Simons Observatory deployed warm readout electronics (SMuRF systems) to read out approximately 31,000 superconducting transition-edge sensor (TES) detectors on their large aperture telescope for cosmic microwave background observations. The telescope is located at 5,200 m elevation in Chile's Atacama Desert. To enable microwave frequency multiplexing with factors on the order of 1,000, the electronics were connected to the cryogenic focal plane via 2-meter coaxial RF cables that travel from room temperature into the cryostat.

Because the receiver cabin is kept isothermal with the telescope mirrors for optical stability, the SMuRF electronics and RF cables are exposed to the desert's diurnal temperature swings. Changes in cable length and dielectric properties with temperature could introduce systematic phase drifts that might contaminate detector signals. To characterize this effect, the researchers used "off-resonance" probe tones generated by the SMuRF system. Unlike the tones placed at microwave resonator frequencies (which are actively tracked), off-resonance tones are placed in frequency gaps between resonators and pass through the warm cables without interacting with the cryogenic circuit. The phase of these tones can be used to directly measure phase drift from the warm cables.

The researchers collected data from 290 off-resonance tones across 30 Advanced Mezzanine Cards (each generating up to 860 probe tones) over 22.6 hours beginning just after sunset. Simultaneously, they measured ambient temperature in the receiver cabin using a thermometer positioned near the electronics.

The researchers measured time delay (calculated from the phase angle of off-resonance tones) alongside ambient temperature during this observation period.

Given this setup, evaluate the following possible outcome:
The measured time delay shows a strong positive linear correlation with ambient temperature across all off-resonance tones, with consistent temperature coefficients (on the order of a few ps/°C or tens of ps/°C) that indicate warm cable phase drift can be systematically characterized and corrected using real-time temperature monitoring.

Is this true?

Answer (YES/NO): NO